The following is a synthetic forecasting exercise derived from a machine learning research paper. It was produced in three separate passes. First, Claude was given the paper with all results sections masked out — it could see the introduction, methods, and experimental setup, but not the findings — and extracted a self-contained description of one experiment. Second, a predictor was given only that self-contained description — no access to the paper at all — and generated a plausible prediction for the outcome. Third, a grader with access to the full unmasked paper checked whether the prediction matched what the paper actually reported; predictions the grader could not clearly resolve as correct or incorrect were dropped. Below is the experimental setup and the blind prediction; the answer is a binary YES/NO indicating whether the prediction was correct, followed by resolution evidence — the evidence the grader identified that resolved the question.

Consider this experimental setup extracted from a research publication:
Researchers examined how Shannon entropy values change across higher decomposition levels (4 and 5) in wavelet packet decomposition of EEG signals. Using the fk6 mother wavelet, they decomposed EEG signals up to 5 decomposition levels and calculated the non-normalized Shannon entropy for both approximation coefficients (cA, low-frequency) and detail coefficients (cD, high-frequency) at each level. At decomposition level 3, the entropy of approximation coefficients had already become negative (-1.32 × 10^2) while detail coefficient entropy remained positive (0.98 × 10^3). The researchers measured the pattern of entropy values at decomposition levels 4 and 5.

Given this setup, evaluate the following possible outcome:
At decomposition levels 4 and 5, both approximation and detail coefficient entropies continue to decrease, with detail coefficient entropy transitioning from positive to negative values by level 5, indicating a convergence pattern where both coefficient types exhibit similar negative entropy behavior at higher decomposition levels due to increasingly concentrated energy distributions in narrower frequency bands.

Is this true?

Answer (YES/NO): NO